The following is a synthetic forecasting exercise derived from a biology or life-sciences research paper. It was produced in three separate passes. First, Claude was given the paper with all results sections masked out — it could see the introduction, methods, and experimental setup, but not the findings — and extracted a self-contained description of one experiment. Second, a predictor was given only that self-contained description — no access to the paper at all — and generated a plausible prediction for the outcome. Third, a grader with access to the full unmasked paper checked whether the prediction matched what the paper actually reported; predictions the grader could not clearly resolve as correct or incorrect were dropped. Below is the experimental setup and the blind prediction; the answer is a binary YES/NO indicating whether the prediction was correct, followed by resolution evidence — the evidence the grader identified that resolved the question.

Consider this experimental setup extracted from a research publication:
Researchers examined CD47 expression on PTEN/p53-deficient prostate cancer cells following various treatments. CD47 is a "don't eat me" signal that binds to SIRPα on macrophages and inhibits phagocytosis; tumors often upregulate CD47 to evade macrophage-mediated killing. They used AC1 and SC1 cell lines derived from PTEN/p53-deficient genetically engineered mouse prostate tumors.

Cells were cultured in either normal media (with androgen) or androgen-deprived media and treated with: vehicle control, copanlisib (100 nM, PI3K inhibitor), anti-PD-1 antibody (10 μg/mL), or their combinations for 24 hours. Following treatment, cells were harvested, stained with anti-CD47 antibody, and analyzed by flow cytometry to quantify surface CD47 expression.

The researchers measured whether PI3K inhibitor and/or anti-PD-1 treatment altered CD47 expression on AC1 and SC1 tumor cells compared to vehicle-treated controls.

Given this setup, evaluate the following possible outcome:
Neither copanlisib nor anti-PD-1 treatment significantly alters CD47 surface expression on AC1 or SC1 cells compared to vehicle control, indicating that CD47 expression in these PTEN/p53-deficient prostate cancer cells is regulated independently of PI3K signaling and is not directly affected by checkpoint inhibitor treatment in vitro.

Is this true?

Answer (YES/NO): YES